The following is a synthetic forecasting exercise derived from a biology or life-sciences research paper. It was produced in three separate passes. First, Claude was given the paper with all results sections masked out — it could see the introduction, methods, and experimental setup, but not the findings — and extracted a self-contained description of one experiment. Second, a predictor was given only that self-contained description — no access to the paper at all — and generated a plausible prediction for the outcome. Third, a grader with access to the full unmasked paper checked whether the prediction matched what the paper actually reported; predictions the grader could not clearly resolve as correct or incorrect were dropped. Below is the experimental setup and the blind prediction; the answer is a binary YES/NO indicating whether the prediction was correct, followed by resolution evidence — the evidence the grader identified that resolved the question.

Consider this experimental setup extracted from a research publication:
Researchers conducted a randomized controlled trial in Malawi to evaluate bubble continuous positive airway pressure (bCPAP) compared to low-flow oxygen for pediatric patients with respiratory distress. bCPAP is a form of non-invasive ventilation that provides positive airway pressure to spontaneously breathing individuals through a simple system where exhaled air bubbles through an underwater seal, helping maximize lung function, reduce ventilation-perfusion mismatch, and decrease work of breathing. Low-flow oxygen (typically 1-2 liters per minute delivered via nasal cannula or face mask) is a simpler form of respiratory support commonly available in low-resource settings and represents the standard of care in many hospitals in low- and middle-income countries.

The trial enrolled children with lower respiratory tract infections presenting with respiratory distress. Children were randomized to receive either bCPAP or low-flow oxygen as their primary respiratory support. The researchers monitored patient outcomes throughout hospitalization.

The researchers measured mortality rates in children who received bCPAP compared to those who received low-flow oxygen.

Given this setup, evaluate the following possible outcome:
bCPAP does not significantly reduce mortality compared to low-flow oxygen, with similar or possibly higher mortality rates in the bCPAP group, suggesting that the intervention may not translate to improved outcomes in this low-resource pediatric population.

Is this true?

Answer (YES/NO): YES